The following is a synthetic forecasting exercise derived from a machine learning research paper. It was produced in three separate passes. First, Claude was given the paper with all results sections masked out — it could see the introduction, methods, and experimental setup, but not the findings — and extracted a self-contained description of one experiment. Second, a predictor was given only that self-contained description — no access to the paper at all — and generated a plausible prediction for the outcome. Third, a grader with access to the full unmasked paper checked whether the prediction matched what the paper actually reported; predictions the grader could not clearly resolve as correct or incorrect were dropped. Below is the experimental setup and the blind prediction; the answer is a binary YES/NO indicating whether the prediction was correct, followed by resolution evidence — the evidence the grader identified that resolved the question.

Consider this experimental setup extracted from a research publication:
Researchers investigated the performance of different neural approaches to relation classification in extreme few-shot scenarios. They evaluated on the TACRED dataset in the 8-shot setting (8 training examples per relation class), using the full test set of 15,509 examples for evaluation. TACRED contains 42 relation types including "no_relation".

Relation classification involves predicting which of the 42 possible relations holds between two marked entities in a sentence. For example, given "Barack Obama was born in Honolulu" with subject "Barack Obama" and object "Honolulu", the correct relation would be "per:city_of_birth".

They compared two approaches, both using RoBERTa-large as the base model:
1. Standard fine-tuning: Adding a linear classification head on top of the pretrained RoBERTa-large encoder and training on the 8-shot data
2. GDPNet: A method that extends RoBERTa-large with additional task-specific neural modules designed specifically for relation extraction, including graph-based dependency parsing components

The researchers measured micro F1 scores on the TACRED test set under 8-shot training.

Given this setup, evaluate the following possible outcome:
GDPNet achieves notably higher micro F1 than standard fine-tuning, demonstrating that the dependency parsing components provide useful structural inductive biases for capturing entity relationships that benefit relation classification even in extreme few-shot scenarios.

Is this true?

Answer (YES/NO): NO